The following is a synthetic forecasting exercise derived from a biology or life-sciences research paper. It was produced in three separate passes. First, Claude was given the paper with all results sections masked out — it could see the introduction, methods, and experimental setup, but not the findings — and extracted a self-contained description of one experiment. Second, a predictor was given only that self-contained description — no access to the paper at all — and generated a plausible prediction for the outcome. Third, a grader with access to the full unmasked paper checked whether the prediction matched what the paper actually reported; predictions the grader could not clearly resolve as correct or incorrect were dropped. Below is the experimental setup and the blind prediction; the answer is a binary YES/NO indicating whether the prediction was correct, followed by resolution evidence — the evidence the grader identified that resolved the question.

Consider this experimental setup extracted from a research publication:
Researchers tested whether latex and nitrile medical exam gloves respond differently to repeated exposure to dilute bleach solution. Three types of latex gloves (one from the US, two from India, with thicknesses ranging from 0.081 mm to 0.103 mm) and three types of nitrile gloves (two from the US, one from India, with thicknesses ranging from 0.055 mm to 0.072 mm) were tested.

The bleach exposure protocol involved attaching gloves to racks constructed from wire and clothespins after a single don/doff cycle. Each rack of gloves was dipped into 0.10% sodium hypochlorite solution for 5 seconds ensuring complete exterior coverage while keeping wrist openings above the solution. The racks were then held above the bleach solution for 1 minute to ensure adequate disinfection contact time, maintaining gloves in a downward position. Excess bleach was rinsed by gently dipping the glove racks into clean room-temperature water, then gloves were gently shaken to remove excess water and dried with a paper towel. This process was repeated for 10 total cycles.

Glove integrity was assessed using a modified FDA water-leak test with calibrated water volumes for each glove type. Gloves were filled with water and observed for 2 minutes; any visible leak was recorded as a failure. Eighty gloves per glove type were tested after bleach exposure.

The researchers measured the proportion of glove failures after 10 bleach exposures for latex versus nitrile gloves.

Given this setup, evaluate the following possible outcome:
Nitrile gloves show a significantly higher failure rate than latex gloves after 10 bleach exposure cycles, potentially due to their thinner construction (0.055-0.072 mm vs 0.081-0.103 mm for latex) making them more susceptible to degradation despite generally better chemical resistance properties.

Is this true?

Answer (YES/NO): NO